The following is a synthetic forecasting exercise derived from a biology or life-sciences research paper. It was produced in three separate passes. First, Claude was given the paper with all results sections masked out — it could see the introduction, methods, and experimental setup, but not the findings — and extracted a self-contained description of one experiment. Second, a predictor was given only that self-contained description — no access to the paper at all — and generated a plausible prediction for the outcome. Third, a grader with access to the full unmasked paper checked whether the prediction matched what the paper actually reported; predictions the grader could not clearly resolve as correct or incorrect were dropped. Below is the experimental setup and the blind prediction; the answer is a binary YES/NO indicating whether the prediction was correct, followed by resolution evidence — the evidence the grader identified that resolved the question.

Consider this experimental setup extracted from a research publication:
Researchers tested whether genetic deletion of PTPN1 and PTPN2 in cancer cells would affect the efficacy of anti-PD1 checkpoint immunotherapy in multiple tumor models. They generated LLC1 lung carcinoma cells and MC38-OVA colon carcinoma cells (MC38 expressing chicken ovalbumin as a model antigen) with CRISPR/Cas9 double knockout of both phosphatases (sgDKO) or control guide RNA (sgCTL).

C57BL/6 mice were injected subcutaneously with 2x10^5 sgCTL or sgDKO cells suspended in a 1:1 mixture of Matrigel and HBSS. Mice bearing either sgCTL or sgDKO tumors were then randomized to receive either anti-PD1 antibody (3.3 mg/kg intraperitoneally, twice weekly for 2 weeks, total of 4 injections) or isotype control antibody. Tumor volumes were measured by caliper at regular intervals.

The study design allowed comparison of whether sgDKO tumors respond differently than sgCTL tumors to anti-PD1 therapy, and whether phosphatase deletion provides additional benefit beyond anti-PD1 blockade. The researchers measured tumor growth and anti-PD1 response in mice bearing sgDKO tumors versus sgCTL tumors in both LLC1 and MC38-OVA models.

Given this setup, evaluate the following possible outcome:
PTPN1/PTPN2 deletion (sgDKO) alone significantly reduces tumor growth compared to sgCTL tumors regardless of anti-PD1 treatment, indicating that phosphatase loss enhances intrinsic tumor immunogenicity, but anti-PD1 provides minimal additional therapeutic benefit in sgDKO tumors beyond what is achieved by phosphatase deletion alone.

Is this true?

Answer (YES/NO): NO